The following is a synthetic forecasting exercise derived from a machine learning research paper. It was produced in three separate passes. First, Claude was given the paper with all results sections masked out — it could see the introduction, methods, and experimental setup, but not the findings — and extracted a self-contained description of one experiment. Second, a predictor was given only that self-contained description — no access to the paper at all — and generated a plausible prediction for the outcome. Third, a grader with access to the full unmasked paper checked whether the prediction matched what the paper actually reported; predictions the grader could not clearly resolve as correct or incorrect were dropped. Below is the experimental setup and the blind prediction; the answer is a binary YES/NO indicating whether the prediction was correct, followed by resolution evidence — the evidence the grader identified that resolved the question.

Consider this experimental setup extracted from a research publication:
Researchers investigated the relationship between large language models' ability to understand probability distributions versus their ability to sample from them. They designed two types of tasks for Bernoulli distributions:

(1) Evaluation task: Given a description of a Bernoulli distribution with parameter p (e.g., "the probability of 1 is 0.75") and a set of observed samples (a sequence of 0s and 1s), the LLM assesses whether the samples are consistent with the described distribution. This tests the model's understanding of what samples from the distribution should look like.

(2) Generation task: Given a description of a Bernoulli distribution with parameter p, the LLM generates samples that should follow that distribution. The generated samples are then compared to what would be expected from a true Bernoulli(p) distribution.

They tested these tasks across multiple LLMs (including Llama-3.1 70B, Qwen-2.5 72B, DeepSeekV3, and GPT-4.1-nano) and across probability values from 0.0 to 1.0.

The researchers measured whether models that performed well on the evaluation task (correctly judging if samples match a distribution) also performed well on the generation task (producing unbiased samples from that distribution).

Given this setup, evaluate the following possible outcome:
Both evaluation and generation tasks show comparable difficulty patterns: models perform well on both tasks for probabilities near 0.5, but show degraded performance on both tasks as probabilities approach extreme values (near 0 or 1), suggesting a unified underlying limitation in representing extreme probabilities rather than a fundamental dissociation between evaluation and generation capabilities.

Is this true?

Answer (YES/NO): NO